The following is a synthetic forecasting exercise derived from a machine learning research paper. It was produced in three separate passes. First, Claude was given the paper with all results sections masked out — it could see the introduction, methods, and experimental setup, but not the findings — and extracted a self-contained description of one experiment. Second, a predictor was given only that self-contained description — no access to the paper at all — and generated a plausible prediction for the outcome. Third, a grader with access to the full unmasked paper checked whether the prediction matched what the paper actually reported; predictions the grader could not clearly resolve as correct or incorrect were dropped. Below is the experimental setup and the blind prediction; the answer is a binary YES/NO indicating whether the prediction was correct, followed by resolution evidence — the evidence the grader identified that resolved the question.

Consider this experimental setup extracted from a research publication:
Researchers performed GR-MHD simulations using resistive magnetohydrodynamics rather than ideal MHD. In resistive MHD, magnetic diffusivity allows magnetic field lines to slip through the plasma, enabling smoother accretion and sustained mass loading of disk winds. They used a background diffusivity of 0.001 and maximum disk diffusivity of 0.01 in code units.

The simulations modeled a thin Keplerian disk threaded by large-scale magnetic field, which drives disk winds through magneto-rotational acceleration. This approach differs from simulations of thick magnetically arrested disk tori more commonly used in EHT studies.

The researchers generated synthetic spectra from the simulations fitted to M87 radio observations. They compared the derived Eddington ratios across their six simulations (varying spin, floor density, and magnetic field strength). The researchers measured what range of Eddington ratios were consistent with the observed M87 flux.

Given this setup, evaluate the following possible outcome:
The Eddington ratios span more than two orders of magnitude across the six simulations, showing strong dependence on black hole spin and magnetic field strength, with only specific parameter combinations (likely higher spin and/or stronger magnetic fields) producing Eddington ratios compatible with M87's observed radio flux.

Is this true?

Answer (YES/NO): NO